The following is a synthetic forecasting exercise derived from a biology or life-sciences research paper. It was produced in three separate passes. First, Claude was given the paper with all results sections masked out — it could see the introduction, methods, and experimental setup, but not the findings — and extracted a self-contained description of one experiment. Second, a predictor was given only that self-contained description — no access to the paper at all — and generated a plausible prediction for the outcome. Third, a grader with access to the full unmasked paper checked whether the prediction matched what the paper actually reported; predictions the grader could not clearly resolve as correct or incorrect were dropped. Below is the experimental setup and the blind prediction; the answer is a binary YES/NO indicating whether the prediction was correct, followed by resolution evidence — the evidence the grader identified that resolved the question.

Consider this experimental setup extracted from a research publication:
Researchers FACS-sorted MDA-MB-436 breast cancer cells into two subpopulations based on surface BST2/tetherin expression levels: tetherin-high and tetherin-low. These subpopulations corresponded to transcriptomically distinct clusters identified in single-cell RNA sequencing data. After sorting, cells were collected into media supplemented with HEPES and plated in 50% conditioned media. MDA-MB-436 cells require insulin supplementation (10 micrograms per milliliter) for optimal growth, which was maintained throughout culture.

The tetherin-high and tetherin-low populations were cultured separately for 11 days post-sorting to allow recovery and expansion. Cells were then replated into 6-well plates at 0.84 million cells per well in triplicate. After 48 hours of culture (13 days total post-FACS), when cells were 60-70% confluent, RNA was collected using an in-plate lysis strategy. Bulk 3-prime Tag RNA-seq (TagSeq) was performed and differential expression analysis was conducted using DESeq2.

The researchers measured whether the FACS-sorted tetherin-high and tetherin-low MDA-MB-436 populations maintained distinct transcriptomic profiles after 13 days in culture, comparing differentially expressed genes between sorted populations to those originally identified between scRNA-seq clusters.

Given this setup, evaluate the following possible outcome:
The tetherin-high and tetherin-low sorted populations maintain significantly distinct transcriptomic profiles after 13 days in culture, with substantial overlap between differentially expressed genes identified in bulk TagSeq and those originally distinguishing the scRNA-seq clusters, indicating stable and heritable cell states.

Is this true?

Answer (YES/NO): YES